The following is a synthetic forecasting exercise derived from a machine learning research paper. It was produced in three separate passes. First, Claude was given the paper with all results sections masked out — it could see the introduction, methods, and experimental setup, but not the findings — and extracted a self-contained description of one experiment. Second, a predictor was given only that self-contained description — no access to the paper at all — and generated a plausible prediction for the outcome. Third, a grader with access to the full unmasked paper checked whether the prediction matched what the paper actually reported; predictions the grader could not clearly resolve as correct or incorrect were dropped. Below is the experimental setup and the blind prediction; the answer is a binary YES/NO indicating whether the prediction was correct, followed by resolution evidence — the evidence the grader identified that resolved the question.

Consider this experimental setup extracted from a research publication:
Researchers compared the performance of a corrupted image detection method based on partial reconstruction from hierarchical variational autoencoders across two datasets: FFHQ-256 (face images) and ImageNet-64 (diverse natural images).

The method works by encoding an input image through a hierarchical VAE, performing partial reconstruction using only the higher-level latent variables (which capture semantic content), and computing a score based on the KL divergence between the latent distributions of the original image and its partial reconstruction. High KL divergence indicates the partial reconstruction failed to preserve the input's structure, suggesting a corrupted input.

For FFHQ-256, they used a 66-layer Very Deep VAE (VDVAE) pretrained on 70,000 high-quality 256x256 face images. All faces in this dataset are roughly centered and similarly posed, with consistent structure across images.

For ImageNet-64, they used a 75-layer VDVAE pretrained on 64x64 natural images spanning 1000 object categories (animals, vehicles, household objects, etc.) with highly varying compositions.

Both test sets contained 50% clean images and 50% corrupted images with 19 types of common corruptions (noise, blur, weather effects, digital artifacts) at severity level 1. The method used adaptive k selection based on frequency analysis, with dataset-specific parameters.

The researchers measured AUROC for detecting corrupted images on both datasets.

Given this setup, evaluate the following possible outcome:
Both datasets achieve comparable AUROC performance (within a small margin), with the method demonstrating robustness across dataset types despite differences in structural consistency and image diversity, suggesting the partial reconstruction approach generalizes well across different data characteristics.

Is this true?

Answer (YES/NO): NO